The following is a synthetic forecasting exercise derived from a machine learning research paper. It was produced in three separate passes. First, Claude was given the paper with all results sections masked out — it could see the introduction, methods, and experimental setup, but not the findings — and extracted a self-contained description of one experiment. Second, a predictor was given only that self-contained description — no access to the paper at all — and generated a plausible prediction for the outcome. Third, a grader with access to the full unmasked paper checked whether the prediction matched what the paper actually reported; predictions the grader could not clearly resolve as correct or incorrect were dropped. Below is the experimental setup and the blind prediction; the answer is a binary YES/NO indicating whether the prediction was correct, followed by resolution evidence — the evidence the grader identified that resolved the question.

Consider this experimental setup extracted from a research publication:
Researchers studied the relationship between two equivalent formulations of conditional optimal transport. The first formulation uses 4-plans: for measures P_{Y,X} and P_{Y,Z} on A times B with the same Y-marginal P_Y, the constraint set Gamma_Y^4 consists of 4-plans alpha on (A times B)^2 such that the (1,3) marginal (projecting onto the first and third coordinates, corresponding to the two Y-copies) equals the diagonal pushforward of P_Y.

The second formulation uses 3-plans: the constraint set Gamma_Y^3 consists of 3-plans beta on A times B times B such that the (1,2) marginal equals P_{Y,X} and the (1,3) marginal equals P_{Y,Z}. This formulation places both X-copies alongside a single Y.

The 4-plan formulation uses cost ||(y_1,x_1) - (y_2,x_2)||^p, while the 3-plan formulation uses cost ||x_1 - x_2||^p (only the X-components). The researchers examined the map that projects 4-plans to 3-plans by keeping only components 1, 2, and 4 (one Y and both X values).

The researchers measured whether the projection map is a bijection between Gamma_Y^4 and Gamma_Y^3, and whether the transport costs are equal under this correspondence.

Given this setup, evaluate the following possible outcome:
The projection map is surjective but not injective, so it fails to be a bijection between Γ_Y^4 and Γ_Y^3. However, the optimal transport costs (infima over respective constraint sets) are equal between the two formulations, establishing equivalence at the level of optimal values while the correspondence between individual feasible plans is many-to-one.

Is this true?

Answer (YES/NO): NO